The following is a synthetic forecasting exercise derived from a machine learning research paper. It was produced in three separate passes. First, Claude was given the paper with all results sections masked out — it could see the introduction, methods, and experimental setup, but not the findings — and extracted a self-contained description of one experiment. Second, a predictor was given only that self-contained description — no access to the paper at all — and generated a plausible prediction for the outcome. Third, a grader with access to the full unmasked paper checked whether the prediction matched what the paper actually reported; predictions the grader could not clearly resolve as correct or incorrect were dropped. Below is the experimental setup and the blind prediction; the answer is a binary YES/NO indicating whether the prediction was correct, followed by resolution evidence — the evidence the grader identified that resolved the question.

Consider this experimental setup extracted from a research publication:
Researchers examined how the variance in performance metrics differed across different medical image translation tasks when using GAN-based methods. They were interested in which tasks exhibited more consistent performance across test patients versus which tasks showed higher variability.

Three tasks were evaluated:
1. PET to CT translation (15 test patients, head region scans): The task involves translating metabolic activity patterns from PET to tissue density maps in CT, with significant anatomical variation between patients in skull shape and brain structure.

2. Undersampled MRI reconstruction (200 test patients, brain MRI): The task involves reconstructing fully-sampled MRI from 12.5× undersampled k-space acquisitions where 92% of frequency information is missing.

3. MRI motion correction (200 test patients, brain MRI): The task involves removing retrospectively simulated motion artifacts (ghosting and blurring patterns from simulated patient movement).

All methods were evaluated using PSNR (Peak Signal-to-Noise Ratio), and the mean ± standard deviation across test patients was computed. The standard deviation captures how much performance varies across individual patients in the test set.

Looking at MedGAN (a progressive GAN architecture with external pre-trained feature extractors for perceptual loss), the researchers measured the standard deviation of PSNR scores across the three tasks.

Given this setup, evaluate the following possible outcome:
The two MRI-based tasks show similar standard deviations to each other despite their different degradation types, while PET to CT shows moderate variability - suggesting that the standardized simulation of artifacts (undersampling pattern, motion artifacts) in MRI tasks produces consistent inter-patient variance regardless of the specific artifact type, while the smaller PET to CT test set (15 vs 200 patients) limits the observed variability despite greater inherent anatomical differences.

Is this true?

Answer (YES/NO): NO